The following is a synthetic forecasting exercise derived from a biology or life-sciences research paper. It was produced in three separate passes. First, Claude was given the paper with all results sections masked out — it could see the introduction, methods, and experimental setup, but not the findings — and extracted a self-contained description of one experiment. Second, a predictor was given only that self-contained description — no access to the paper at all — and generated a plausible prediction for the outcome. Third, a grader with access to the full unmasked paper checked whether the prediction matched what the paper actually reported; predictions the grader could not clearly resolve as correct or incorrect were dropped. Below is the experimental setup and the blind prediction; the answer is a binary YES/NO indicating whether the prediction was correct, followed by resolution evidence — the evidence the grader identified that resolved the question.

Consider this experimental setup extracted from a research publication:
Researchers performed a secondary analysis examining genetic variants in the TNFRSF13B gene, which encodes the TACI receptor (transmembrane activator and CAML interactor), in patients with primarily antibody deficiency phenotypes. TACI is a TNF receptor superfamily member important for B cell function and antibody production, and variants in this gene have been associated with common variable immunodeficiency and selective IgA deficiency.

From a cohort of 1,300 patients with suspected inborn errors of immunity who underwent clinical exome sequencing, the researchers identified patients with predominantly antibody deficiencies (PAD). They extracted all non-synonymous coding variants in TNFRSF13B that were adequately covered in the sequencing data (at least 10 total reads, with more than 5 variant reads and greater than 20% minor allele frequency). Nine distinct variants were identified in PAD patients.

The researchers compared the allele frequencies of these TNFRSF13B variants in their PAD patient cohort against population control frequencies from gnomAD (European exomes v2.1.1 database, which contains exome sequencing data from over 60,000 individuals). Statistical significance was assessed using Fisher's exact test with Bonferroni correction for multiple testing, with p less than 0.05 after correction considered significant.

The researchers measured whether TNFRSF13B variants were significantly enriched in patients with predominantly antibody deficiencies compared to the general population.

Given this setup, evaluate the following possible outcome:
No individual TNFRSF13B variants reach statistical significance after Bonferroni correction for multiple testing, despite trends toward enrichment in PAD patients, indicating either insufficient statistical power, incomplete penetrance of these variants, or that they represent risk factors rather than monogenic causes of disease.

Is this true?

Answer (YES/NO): NO